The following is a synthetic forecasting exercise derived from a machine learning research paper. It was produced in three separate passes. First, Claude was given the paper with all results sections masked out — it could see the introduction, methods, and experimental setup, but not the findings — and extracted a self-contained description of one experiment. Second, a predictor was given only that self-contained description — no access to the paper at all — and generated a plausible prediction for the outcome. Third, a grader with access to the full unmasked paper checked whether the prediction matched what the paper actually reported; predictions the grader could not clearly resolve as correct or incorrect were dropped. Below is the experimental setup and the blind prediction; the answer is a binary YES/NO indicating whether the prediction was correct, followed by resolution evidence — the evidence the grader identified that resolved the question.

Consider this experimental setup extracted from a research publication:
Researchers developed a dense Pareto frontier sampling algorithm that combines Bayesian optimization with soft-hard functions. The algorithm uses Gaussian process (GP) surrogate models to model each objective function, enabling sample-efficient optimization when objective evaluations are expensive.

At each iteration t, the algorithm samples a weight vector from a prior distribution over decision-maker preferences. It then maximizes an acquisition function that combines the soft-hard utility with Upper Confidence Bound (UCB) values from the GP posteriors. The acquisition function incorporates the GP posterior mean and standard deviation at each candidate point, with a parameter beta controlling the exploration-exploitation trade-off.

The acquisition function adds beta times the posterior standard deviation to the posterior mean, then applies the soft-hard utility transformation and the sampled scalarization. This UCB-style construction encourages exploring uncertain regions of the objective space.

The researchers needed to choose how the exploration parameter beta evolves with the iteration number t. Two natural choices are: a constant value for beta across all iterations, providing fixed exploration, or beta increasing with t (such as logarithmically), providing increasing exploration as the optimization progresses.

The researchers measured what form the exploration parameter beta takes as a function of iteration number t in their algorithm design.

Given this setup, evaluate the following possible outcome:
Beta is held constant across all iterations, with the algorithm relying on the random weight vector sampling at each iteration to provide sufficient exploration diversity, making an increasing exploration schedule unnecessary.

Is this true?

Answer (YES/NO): NO